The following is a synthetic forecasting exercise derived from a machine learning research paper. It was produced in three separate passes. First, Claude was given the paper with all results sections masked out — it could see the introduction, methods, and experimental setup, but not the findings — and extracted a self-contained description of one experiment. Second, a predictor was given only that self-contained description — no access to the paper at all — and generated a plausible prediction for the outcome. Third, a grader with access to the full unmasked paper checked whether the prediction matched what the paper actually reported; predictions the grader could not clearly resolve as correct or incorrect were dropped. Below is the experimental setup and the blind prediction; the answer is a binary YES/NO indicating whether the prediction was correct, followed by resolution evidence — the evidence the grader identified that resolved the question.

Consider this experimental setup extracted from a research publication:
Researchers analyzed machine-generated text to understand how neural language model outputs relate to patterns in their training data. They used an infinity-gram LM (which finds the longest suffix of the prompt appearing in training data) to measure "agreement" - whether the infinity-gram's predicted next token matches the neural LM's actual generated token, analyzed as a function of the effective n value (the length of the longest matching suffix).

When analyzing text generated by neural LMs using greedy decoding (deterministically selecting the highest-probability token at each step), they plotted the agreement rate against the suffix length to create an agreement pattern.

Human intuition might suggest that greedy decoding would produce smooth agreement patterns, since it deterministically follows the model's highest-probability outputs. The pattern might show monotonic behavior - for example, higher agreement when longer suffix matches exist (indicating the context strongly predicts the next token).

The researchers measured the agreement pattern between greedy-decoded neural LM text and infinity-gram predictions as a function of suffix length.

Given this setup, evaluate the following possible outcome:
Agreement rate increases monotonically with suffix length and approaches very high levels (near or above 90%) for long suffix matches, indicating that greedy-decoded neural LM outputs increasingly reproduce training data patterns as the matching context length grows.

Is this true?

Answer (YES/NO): NO